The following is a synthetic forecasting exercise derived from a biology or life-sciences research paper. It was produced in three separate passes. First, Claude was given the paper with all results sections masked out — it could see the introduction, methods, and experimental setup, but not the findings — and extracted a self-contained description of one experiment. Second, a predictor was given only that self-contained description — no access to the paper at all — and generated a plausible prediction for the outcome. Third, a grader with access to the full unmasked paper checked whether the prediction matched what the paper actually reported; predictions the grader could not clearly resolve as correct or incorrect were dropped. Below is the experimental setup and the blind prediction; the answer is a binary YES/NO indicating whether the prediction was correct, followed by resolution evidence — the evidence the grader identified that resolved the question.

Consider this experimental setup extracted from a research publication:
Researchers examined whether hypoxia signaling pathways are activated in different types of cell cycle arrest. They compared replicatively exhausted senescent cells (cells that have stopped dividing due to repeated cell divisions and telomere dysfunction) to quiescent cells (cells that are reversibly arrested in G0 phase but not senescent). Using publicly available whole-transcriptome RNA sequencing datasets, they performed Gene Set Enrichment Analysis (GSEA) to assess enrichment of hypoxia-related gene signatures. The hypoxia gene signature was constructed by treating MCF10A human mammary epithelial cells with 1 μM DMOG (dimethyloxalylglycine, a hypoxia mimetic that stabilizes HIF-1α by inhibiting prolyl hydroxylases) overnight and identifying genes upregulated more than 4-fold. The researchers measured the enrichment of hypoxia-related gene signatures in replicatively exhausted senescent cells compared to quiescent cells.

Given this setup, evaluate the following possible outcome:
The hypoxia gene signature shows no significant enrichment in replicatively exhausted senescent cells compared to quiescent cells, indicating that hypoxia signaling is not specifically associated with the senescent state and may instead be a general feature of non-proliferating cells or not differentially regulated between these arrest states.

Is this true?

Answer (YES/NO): NO